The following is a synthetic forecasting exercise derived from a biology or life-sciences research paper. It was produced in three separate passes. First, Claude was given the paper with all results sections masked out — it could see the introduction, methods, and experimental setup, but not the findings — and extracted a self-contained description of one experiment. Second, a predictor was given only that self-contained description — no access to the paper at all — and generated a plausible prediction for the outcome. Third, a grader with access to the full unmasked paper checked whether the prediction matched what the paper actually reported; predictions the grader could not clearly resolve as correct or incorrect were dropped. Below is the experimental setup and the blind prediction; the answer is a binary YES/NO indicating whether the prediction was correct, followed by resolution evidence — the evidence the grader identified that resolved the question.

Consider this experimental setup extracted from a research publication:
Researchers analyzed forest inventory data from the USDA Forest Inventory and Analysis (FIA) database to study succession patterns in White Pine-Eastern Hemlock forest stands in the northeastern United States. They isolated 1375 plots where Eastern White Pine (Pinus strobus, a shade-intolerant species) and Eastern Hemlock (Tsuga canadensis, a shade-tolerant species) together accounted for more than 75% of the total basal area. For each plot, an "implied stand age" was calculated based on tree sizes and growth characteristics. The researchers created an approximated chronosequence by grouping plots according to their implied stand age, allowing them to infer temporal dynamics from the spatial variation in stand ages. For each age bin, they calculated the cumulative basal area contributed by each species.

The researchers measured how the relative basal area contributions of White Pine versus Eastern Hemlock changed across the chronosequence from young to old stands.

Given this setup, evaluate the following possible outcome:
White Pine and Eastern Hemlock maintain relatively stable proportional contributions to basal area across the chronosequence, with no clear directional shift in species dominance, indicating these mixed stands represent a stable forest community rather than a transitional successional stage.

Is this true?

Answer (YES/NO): NO